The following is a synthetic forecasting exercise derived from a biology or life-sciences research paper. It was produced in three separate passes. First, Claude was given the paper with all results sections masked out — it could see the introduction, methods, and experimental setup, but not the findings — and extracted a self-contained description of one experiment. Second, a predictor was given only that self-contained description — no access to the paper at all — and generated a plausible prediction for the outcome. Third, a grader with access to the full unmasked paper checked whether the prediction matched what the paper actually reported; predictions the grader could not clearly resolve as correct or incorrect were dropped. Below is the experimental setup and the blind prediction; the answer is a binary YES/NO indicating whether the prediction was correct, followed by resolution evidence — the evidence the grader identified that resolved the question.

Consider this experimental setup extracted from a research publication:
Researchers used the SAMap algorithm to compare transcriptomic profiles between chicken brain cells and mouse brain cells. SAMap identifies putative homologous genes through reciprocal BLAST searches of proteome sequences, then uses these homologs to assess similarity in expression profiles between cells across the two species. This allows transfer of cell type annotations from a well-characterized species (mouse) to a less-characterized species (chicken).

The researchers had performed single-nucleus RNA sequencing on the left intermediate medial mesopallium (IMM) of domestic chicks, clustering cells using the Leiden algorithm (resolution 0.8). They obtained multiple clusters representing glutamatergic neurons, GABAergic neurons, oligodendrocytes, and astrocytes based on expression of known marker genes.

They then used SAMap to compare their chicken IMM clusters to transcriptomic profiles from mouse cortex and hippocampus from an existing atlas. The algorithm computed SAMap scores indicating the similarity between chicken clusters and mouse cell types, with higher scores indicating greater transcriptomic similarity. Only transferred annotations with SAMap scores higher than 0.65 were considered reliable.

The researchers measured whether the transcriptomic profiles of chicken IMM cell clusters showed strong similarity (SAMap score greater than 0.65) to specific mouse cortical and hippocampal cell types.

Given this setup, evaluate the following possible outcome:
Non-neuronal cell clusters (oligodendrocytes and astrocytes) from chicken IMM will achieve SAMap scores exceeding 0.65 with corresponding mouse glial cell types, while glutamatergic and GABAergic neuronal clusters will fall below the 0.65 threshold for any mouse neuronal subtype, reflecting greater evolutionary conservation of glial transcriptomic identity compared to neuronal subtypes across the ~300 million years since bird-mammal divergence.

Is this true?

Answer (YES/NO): NO